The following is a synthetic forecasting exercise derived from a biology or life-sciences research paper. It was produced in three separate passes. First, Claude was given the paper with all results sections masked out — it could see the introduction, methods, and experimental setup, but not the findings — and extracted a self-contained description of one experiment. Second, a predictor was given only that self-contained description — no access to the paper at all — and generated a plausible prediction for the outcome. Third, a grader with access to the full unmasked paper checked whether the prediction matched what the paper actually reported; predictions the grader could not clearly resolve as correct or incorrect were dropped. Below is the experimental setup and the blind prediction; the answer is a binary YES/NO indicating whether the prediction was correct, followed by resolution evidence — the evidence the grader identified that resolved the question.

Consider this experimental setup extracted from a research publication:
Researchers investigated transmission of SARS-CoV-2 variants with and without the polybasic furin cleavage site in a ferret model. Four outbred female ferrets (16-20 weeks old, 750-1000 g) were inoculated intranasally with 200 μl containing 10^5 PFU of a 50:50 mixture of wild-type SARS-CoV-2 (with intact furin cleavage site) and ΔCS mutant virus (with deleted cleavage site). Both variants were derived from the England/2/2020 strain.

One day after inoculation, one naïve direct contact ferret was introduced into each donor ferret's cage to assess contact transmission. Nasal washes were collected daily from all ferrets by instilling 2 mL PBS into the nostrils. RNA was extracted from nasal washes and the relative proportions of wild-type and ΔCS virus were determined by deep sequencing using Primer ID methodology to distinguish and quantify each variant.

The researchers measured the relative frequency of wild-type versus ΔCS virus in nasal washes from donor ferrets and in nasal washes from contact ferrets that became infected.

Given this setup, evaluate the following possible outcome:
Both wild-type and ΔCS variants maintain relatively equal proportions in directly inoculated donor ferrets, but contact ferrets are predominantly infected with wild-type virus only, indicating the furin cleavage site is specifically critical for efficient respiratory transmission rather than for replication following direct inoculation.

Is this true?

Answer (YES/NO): NO